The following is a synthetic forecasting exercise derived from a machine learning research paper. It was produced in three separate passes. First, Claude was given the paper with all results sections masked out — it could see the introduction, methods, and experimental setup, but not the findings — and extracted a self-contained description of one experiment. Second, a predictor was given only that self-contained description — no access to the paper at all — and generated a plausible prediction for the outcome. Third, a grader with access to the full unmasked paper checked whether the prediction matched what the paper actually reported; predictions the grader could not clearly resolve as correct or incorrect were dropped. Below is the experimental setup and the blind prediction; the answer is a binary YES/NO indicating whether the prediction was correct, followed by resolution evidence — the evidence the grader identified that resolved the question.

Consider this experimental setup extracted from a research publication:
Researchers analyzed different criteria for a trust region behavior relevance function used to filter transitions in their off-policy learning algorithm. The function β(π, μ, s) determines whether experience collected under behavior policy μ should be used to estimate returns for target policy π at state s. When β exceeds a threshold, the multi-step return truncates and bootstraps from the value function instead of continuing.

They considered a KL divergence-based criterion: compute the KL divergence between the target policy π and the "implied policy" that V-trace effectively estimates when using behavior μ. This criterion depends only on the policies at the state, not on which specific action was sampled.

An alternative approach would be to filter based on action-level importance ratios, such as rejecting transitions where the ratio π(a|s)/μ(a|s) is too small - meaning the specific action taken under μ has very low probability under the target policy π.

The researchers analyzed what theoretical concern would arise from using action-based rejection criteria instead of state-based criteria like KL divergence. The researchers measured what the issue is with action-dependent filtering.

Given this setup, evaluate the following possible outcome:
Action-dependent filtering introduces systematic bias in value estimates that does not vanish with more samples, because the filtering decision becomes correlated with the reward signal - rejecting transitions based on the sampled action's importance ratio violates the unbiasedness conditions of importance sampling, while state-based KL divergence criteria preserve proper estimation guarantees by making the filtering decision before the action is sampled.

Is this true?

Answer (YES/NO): NO